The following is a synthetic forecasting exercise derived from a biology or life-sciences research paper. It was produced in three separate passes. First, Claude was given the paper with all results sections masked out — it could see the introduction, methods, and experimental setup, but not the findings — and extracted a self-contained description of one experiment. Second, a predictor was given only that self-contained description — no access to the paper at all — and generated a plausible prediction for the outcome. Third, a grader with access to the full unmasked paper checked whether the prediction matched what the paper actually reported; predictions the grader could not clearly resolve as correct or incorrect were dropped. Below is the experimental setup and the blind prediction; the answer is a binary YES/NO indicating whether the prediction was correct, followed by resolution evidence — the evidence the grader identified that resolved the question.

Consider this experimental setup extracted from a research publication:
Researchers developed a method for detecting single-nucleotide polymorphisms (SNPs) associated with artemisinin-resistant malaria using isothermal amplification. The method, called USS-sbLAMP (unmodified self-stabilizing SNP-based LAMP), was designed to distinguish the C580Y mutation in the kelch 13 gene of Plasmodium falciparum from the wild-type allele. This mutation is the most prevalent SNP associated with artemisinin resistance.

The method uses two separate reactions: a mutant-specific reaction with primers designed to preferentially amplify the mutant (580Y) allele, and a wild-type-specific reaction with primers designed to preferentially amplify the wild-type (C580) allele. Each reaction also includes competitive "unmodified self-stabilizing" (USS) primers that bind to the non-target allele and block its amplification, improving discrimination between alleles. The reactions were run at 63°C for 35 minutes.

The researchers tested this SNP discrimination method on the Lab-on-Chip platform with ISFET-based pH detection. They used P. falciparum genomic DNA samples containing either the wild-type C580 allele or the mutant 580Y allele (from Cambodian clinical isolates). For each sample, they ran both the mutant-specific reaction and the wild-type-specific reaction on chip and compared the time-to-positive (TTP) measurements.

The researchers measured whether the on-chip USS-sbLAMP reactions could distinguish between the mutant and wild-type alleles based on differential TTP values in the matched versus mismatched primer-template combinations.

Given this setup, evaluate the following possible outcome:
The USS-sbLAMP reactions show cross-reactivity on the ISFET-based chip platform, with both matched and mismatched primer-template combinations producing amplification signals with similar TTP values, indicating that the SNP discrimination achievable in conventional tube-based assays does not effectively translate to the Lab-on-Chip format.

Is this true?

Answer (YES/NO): NO